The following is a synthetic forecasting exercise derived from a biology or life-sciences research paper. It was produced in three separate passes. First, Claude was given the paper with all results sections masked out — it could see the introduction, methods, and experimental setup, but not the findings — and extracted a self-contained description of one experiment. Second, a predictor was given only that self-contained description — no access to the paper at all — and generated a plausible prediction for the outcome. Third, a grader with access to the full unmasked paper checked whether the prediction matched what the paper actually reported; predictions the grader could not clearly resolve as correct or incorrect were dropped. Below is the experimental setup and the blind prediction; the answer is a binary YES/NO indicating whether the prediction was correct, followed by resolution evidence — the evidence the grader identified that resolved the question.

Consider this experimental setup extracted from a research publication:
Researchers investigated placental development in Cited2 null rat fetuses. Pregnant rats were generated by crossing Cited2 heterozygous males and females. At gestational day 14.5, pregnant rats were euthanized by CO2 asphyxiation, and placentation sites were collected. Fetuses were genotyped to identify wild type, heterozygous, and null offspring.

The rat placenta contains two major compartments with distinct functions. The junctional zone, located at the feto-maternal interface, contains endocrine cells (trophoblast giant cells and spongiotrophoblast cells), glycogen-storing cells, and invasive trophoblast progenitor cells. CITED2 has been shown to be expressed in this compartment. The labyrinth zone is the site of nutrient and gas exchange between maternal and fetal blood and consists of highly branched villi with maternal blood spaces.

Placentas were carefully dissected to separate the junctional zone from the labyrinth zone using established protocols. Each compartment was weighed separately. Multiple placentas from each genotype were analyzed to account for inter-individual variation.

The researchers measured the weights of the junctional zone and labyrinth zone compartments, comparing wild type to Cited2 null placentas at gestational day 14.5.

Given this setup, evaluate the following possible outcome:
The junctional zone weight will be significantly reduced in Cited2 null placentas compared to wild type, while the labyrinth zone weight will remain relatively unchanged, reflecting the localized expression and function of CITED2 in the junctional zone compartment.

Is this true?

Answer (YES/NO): NO